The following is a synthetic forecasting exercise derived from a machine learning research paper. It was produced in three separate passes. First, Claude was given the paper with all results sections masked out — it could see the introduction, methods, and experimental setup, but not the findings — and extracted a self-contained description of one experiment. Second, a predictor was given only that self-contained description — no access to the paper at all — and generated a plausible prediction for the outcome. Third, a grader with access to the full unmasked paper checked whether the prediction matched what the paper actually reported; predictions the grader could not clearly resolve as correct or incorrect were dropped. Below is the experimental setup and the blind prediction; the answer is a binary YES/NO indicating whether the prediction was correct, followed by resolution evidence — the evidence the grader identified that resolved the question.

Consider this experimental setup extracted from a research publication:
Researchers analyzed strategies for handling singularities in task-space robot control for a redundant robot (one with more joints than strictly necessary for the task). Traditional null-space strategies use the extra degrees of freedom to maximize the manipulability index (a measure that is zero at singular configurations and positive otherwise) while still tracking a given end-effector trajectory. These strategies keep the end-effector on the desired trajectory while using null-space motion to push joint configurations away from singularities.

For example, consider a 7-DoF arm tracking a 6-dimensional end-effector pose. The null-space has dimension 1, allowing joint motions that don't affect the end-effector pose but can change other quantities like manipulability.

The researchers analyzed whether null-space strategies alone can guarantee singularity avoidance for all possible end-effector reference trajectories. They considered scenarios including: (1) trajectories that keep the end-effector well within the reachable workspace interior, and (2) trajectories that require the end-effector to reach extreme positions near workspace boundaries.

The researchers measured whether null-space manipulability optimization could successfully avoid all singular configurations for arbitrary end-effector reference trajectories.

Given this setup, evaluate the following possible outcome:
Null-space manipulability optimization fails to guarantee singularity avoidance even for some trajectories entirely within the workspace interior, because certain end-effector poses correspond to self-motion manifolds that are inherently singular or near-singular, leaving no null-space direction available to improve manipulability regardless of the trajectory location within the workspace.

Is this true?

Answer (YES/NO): YES